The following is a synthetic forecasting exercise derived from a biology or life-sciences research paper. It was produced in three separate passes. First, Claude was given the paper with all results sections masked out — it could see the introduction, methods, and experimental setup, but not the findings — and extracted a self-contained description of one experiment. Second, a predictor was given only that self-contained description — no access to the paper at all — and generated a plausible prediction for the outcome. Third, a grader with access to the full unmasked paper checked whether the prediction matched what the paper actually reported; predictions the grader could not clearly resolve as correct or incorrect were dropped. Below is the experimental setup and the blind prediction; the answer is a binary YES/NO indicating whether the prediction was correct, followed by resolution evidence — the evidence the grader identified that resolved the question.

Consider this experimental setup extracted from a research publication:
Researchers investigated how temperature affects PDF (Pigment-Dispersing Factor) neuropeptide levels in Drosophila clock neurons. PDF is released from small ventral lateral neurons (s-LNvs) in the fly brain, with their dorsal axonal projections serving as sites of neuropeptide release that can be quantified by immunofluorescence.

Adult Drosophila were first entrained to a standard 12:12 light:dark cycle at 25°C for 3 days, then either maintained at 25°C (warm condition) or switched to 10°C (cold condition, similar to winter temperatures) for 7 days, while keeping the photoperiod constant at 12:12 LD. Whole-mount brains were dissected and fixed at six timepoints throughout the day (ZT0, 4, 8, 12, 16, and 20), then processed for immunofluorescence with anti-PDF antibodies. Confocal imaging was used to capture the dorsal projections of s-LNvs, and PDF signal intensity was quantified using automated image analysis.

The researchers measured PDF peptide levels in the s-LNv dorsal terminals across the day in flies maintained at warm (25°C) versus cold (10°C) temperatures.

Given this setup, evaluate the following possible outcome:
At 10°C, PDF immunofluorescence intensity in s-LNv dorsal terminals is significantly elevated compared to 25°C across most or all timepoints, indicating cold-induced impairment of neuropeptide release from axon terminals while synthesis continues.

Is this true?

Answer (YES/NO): NO